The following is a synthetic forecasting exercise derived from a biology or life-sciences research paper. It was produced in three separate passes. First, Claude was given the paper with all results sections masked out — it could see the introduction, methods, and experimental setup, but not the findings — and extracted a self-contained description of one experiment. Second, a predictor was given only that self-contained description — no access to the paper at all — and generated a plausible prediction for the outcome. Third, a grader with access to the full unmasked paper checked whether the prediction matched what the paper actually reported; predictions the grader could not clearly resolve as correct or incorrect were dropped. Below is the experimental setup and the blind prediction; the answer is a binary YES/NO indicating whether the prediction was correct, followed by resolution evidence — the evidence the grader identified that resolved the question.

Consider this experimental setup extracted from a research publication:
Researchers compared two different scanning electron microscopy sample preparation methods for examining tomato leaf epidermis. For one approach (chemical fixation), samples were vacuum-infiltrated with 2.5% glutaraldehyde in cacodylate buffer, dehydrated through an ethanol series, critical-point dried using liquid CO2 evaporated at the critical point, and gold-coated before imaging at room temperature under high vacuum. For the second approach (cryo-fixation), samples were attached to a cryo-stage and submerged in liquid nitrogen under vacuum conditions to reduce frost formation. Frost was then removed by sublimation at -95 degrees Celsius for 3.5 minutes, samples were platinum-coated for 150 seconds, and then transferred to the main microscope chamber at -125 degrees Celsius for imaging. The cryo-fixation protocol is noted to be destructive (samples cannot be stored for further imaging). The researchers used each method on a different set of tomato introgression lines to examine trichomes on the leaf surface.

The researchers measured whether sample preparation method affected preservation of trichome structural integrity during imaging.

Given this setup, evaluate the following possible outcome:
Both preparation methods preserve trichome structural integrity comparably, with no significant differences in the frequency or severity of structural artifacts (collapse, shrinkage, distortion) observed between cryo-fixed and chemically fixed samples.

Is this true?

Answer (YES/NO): NO